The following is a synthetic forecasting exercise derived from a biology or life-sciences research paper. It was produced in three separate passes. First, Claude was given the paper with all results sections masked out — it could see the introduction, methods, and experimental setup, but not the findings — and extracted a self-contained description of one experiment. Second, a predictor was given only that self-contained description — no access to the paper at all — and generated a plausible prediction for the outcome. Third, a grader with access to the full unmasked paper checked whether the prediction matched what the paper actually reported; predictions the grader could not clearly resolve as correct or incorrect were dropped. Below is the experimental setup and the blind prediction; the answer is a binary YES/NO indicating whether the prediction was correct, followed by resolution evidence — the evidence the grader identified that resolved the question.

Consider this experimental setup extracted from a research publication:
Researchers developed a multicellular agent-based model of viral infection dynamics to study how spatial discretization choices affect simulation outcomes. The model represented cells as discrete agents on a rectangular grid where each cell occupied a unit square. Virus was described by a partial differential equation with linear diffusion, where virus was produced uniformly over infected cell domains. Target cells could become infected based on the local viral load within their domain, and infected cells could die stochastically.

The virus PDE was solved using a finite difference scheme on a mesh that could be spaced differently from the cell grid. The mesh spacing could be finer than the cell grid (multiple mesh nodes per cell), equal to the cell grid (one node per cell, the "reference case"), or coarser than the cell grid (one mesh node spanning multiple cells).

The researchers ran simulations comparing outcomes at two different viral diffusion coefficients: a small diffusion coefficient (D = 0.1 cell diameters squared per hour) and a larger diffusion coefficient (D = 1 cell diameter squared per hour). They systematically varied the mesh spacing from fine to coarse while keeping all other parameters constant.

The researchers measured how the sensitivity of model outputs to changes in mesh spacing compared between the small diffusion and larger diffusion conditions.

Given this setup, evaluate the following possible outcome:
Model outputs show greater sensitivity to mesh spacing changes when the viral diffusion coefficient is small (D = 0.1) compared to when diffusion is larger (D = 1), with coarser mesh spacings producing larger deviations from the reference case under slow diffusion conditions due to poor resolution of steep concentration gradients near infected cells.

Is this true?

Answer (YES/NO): NO